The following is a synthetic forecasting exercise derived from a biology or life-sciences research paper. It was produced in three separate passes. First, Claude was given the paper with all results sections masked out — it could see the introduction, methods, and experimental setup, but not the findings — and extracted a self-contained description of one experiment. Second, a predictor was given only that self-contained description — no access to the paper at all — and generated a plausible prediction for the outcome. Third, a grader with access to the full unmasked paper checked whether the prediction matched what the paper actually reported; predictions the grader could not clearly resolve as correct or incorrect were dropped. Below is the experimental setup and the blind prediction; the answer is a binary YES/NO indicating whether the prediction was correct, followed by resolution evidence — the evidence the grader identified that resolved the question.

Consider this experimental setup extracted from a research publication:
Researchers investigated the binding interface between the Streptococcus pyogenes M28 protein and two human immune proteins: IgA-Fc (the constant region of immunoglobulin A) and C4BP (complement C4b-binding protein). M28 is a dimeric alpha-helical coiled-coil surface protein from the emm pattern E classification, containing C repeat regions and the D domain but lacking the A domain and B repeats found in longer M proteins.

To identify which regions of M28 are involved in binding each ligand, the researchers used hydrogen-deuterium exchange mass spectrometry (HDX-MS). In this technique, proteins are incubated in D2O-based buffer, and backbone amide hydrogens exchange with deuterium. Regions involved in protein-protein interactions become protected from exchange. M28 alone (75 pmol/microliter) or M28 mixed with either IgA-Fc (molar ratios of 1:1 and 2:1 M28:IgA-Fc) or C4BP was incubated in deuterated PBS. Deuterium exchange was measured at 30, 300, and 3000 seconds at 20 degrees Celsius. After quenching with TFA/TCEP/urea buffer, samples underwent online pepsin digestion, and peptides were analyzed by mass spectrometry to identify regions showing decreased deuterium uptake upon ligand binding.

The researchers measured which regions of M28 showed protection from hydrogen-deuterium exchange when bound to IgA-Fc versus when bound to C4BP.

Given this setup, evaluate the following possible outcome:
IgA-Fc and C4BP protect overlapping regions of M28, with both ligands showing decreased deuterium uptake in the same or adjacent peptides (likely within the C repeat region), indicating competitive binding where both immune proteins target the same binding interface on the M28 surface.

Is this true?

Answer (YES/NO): NO